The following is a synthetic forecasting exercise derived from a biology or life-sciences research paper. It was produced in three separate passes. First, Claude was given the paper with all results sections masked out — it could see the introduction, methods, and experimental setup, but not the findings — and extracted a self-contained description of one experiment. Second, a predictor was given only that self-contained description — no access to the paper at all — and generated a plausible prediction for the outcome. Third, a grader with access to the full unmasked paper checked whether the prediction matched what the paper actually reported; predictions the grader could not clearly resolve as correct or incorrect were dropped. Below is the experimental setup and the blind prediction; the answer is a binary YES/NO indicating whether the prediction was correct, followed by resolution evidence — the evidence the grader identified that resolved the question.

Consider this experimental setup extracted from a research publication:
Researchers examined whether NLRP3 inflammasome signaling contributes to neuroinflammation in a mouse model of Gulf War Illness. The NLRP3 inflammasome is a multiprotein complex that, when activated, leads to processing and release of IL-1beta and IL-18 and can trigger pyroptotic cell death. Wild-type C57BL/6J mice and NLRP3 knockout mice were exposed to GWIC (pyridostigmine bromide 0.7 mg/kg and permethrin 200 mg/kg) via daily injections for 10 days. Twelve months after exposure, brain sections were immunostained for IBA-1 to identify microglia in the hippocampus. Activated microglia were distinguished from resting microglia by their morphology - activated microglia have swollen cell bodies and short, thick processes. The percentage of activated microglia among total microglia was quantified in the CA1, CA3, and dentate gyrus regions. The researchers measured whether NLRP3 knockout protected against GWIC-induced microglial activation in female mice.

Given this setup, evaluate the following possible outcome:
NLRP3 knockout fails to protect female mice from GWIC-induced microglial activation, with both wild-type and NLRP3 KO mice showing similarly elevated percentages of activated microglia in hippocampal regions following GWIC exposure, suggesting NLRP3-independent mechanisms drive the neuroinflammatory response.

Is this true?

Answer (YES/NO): NO